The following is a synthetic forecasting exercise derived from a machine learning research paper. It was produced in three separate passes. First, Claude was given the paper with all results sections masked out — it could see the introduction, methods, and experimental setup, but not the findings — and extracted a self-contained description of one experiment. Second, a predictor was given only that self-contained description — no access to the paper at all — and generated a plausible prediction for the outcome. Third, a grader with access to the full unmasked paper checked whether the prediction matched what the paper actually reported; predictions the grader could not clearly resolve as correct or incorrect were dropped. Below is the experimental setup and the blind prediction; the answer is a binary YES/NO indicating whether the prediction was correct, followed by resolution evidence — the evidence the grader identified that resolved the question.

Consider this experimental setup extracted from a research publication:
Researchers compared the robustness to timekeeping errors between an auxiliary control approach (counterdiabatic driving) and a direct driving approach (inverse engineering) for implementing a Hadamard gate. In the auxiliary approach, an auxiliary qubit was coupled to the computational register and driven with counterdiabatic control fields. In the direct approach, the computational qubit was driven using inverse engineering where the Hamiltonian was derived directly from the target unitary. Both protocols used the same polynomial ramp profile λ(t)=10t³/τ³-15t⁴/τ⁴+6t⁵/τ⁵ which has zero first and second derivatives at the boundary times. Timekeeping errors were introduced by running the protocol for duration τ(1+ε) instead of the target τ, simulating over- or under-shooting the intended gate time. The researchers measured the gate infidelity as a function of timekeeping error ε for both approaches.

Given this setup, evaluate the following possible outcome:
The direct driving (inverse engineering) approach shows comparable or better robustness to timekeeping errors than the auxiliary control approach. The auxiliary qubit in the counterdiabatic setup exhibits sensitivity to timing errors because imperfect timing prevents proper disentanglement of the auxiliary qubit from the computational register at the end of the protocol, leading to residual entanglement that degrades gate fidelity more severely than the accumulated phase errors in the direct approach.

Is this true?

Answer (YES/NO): NO